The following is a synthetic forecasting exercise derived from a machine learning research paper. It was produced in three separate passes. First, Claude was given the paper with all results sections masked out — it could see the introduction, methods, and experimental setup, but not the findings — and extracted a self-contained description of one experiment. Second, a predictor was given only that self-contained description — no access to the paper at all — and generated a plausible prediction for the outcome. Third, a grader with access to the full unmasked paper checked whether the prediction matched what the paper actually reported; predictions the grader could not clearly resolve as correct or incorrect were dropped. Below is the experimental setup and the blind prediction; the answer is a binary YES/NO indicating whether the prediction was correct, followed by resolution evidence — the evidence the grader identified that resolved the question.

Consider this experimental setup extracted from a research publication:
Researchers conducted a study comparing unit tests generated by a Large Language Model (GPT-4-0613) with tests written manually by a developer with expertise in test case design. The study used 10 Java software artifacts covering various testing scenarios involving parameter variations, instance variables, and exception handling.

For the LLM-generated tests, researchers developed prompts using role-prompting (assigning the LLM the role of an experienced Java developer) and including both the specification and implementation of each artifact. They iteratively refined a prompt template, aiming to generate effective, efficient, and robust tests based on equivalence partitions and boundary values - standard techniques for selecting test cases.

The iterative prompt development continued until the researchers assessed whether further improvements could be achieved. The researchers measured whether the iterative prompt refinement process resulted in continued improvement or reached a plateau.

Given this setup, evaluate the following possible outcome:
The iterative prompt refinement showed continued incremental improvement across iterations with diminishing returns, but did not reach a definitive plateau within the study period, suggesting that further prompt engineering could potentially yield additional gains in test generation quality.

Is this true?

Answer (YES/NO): NO